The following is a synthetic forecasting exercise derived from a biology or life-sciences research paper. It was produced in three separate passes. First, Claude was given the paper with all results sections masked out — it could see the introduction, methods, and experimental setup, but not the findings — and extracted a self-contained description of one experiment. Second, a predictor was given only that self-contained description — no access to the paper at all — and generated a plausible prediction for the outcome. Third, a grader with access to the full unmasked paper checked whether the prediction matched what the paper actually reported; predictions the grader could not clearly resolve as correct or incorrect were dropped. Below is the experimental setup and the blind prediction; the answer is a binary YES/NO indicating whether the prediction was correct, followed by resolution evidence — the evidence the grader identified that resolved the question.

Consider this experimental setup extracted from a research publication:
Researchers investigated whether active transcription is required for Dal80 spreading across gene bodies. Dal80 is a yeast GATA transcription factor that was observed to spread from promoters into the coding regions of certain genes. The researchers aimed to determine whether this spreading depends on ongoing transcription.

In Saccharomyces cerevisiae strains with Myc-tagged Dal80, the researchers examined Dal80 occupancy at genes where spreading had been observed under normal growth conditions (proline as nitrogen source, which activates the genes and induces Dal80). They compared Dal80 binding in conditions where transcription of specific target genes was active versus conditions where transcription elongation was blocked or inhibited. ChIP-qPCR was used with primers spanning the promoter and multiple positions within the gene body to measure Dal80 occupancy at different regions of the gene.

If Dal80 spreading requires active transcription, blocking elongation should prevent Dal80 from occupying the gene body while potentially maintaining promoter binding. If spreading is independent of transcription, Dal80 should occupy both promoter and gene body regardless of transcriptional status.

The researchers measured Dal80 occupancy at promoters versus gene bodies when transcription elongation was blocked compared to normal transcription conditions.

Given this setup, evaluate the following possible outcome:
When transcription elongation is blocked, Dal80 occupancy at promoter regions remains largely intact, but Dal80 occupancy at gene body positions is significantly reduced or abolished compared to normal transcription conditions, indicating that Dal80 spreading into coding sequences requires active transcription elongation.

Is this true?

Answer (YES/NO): YES